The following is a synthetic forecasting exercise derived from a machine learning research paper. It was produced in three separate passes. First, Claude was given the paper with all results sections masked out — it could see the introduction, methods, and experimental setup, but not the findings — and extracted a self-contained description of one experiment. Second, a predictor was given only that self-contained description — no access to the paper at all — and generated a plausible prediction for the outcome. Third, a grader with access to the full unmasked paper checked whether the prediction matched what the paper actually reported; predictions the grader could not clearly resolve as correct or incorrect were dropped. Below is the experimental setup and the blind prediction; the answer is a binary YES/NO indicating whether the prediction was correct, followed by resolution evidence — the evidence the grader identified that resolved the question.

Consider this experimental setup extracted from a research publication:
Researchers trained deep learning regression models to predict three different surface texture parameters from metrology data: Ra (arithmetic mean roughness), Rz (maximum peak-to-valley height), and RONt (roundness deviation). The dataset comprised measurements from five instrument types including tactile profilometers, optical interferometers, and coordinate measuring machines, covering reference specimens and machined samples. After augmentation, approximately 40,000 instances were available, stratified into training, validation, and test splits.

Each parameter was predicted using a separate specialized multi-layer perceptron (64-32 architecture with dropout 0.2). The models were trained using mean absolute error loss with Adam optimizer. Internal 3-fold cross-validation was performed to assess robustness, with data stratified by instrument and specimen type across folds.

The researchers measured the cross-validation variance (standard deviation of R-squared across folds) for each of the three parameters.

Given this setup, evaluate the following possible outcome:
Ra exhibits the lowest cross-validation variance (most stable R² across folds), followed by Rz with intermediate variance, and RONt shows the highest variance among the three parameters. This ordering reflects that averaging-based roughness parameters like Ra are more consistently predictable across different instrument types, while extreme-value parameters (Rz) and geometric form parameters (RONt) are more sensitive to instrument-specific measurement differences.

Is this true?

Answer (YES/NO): YES